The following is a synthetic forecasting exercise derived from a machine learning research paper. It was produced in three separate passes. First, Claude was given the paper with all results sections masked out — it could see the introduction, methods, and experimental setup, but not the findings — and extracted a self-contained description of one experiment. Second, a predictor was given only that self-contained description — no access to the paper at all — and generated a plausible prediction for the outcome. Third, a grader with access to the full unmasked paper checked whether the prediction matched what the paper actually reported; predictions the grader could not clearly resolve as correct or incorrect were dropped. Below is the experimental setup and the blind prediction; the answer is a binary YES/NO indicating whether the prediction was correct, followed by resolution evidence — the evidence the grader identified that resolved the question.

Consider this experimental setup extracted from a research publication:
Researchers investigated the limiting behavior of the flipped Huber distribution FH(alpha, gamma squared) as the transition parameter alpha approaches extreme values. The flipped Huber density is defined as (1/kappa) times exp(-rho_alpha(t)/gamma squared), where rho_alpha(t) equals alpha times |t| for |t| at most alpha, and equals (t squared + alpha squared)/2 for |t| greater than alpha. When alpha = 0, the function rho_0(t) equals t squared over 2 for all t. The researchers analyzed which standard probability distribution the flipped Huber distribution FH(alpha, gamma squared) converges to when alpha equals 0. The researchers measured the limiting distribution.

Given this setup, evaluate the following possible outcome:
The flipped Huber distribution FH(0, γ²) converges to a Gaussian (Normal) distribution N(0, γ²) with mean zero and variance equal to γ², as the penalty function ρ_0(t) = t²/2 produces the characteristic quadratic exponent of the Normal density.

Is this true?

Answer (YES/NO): YES